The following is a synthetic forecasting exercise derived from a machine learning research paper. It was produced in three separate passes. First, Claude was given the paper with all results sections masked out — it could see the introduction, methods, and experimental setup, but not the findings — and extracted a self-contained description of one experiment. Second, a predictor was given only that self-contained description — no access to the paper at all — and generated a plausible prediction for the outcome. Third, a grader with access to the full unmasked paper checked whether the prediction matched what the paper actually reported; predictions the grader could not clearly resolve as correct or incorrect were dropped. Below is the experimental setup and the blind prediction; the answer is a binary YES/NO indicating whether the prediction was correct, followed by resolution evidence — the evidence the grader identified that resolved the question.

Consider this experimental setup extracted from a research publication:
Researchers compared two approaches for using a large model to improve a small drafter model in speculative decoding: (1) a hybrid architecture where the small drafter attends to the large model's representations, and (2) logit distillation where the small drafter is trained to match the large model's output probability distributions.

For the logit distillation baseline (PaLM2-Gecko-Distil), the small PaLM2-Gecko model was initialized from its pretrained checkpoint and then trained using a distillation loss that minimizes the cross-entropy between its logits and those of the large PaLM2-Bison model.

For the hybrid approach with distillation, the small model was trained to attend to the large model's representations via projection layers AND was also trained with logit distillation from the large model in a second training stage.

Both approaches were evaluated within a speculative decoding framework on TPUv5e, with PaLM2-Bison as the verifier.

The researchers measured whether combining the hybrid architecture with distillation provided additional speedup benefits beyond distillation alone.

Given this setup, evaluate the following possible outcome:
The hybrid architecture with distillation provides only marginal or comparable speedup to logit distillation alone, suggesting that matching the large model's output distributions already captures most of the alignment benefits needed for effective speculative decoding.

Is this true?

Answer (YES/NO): NO